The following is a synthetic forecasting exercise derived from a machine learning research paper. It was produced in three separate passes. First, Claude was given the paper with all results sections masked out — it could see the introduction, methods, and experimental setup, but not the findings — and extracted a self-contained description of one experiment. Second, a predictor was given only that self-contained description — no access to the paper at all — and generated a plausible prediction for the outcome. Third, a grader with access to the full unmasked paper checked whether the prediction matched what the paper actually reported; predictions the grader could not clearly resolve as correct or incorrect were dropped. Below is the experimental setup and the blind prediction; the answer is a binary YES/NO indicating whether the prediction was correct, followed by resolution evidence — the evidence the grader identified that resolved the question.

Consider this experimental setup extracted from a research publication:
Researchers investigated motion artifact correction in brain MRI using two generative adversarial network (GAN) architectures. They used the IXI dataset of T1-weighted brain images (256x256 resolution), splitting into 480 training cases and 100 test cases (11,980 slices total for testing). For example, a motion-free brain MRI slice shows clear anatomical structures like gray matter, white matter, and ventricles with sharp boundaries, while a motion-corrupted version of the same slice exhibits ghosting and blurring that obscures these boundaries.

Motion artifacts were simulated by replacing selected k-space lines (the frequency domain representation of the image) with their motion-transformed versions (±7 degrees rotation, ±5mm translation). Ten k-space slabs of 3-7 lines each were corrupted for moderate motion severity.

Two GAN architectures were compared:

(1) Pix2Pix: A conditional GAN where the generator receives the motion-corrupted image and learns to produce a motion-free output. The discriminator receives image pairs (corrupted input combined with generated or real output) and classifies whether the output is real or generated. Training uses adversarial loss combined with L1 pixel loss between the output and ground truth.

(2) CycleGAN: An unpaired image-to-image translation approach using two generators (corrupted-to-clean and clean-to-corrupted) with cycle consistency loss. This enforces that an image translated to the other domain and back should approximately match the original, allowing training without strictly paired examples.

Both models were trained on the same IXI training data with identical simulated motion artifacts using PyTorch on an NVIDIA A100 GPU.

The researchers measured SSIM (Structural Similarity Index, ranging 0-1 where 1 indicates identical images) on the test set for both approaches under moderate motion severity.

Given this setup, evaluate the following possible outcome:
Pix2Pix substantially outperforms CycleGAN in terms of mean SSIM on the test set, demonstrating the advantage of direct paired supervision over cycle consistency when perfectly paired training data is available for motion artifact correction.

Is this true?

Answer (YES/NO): NO